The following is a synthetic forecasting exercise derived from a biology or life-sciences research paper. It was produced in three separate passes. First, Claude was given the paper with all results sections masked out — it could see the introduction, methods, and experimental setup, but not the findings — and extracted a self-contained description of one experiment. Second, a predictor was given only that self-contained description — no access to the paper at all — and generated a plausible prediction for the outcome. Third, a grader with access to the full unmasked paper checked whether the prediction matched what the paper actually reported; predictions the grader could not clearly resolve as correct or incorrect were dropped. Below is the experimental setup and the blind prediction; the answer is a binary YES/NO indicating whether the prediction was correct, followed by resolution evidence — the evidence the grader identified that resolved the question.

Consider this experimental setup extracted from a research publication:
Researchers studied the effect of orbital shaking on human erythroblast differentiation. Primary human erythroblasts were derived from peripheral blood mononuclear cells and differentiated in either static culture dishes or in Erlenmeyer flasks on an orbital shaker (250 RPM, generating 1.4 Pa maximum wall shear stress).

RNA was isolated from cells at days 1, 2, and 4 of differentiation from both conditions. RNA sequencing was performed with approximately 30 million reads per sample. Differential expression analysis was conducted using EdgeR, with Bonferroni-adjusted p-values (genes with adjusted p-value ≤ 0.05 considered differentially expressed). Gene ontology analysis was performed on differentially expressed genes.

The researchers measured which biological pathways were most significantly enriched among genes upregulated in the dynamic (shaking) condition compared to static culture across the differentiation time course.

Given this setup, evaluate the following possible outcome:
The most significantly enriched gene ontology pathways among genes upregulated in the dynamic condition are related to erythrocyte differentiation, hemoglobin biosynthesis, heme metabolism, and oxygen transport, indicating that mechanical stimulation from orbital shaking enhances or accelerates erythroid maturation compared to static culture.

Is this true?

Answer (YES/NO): NO